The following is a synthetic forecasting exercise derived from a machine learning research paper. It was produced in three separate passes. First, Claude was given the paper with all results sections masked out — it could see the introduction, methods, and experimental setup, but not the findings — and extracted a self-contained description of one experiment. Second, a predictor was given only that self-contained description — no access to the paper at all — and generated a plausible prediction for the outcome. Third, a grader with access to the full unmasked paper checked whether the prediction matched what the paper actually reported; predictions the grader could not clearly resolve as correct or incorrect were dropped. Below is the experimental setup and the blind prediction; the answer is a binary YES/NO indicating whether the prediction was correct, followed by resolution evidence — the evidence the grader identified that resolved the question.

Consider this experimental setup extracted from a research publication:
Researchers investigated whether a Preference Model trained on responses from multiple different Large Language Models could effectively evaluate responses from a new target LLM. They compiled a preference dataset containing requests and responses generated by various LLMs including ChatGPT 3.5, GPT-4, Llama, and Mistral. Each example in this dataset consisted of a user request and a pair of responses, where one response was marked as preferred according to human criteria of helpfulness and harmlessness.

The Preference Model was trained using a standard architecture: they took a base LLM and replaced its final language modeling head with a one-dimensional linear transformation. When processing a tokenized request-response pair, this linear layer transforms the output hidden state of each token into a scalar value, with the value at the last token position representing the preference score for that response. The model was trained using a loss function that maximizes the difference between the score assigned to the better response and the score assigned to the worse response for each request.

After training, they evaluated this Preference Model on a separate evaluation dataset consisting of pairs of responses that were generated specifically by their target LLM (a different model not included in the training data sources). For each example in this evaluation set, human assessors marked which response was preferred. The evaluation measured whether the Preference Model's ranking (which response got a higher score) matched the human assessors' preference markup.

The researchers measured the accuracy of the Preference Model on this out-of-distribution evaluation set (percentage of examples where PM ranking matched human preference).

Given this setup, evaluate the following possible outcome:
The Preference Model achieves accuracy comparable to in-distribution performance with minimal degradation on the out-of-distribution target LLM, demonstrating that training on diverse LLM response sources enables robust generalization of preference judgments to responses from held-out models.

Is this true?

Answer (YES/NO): NO